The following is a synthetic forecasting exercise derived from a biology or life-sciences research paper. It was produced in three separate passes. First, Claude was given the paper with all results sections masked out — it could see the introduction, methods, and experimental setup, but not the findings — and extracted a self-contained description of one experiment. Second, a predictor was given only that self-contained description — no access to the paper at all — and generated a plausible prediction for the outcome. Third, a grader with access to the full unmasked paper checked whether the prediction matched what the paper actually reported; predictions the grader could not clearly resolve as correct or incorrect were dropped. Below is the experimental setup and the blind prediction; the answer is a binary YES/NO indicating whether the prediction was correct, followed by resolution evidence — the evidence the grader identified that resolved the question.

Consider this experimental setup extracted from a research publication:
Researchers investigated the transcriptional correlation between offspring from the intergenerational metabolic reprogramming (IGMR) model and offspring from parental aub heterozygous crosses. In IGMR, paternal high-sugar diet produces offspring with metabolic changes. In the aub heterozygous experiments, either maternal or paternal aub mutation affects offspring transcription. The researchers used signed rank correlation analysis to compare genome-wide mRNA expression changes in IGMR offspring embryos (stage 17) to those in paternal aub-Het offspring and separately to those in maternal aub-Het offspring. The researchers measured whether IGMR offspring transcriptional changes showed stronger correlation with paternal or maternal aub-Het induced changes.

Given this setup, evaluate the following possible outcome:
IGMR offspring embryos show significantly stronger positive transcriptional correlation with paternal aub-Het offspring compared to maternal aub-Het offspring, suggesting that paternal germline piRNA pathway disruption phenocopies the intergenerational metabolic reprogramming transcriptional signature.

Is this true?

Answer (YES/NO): YES